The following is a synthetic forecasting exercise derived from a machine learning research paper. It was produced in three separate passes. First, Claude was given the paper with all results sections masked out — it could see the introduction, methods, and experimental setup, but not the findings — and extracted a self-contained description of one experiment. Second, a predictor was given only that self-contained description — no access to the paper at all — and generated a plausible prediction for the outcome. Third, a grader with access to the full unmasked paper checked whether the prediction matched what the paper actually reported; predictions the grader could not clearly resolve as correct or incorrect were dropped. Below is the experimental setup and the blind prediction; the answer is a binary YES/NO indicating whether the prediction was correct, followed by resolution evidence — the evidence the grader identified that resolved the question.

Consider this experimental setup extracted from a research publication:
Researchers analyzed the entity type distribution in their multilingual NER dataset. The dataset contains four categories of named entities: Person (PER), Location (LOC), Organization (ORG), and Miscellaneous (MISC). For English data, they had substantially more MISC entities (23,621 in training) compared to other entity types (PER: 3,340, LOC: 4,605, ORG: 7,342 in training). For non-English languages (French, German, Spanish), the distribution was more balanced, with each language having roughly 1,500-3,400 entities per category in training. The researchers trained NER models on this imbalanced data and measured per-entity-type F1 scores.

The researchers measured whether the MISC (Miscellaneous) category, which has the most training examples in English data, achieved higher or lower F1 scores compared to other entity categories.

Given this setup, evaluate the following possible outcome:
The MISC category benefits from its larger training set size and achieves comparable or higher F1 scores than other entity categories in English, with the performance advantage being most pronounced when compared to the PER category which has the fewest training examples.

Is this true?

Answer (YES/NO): NO